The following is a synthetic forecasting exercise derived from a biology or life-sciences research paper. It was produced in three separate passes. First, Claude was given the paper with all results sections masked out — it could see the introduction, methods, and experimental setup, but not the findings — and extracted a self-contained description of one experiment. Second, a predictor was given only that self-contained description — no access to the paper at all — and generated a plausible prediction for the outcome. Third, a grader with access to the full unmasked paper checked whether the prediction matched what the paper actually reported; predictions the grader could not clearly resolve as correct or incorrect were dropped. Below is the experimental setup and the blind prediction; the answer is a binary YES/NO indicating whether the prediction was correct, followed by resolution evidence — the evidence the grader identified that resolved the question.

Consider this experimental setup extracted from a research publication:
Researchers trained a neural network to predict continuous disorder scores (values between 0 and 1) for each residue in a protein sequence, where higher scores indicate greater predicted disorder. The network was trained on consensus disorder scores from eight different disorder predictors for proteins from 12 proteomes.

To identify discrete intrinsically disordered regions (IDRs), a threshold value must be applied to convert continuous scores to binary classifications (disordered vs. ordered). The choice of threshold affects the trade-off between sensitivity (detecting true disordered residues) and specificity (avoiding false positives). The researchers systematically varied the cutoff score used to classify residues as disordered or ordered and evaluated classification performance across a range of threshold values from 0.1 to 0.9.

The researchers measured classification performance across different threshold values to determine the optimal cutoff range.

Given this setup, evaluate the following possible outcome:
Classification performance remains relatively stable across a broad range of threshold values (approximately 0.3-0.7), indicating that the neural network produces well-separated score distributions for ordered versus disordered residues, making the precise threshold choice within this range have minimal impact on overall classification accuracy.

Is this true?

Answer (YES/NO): NO